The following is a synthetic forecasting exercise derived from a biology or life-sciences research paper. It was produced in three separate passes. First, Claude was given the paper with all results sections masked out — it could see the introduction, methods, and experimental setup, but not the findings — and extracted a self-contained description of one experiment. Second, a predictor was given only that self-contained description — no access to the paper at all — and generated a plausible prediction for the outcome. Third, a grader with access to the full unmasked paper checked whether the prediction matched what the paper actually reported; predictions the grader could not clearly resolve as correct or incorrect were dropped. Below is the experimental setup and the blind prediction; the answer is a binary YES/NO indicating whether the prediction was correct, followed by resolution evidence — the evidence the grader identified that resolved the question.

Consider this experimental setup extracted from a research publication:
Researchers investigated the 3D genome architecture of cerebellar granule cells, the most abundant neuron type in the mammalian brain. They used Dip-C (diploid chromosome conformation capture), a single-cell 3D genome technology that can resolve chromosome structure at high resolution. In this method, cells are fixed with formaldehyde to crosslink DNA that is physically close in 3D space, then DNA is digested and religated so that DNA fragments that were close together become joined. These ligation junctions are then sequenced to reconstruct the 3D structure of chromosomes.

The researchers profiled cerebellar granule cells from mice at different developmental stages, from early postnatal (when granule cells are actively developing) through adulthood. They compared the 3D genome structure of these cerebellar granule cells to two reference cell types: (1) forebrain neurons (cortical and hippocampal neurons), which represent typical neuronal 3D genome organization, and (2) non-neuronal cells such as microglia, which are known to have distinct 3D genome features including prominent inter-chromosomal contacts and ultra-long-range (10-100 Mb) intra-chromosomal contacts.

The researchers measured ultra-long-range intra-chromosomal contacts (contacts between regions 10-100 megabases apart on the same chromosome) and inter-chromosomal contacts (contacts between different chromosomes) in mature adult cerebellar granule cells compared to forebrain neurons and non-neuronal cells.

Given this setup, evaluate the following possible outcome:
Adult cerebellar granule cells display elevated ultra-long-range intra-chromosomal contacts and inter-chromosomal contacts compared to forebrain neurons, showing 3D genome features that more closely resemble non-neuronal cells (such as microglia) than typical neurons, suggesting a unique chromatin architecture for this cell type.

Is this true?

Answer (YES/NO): YES